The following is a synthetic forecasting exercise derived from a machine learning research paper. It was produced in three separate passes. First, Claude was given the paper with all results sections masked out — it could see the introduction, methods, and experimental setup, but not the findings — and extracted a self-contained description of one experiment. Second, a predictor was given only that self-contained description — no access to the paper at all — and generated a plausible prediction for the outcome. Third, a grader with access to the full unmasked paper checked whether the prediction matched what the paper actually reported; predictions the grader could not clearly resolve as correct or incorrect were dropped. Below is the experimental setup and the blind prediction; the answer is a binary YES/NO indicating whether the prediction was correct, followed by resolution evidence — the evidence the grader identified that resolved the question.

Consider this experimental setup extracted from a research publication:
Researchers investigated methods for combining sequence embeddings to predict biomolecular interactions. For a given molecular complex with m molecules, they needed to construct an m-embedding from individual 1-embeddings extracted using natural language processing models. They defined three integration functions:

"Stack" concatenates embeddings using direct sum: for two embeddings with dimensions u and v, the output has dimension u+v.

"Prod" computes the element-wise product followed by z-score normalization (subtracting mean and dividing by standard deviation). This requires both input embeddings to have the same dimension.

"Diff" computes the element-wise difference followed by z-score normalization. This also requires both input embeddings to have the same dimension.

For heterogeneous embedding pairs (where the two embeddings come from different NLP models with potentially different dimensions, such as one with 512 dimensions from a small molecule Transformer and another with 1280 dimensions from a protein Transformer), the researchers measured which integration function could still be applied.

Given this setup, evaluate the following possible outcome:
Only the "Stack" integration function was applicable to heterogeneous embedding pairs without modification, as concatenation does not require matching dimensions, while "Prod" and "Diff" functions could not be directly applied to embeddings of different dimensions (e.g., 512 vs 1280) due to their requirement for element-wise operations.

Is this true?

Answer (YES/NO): YES